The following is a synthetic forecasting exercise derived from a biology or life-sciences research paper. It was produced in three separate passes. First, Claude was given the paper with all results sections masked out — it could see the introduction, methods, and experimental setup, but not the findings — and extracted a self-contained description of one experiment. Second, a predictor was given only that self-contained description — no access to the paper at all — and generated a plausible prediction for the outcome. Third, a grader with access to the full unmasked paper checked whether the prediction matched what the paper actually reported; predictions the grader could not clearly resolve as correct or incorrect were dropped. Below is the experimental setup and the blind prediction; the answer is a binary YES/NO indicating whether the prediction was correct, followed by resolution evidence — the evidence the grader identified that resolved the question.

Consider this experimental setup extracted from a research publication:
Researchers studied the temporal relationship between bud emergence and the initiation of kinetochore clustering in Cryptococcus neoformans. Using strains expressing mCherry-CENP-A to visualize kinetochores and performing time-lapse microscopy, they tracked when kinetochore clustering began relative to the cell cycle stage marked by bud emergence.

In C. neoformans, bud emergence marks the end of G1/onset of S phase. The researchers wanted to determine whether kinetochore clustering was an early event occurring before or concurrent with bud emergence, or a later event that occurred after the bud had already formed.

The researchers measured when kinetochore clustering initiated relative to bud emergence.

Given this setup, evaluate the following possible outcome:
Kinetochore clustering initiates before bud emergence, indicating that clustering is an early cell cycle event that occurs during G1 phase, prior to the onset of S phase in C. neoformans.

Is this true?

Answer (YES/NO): NO